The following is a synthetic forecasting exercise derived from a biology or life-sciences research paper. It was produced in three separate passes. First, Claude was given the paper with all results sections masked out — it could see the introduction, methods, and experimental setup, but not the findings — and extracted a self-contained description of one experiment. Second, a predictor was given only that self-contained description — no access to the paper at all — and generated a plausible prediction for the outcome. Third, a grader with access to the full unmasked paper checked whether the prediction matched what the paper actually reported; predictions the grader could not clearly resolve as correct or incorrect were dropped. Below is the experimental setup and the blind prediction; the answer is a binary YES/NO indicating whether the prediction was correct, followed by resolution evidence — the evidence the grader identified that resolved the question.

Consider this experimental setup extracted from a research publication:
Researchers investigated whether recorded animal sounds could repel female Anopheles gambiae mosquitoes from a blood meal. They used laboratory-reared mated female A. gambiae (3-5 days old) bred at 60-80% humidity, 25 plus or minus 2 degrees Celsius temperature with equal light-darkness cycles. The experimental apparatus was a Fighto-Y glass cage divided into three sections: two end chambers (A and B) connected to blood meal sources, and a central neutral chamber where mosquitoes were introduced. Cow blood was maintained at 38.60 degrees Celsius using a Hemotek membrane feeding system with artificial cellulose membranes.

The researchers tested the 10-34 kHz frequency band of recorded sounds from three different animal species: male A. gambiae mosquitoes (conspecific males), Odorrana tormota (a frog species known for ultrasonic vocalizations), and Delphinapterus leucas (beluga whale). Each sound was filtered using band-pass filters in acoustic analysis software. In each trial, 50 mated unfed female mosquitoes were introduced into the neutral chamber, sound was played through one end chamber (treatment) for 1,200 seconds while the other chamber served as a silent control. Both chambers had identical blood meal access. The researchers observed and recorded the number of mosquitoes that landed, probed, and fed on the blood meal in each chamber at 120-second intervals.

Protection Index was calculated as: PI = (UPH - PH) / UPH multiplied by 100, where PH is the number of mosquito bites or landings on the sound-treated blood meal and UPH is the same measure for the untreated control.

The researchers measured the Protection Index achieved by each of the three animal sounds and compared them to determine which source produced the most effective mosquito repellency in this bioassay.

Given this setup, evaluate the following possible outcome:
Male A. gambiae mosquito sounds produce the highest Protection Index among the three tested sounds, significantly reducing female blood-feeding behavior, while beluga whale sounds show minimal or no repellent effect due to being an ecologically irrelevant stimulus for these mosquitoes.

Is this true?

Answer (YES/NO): YES